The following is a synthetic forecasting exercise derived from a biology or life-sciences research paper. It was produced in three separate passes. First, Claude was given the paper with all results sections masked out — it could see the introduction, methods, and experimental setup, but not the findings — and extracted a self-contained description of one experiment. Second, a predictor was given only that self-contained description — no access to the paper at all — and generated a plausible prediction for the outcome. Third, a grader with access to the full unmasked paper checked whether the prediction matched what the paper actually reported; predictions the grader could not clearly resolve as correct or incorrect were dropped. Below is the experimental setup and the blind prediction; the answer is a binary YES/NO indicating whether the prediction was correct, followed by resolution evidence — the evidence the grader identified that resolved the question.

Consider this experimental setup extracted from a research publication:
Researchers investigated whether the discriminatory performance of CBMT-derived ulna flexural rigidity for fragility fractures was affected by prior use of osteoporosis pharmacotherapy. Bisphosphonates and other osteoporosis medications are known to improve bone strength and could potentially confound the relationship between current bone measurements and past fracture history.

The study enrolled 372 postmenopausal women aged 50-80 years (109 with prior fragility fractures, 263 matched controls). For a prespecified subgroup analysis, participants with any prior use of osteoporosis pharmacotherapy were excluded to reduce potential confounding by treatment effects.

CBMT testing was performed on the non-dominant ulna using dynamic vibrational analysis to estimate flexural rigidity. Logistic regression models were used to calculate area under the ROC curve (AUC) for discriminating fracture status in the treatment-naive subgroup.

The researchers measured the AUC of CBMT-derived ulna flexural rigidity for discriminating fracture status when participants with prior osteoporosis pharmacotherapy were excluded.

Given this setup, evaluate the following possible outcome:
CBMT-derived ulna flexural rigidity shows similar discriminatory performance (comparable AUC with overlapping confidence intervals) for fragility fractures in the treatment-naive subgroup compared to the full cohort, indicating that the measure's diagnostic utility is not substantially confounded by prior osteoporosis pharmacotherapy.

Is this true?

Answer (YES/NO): NO